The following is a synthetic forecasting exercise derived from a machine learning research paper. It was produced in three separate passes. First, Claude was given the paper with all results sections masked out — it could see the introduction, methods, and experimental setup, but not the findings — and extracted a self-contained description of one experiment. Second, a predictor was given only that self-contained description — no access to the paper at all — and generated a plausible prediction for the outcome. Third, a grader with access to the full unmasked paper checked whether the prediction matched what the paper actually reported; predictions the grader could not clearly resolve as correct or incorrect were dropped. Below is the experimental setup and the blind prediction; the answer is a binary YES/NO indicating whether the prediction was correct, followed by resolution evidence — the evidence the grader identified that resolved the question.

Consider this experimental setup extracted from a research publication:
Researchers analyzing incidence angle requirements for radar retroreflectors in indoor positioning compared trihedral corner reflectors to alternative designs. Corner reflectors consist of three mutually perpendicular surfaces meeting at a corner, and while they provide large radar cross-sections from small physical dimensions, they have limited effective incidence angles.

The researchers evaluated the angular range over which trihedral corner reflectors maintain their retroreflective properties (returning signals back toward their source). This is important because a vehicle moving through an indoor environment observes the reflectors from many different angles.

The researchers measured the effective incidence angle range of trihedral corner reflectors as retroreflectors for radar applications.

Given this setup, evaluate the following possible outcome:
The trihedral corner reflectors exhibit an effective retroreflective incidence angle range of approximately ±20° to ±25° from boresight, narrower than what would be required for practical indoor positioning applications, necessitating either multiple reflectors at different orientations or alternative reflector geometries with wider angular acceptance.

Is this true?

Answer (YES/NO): NO